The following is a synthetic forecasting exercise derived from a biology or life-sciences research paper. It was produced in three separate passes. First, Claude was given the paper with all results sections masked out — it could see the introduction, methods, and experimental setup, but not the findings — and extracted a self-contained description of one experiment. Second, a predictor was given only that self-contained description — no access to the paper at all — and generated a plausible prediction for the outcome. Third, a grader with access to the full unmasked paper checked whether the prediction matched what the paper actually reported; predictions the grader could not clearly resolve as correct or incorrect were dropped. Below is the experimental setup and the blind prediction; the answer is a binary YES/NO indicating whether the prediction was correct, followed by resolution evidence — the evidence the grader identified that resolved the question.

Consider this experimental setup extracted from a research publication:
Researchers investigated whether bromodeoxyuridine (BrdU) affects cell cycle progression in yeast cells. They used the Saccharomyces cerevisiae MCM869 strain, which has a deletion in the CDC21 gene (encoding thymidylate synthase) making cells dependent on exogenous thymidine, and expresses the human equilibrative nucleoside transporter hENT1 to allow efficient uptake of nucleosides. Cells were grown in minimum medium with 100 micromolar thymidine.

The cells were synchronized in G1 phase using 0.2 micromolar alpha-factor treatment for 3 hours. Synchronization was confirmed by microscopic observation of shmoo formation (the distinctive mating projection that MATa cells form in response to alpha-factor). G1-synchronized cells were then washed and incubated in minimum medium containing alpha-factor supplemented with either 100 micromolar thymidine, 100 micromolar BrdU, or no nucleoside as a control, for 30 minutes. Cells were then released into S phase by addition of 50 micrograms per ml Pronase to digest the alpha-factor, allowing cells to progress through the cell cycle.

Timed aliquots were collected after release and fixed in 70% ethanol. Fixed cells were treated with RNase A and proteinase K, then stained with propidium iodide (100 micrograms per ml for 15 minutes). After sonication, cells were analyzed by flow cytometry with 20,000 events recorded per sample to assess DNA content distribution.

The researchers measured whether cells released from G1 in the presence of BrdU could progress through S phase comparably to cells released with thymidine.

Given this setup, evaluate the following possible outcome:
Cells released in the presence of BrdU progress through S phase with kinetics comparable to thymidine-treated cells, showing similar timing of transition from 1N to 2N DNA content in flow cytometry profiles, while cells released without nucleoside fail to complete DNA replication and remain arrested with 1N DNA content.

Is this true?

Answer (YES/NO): YES